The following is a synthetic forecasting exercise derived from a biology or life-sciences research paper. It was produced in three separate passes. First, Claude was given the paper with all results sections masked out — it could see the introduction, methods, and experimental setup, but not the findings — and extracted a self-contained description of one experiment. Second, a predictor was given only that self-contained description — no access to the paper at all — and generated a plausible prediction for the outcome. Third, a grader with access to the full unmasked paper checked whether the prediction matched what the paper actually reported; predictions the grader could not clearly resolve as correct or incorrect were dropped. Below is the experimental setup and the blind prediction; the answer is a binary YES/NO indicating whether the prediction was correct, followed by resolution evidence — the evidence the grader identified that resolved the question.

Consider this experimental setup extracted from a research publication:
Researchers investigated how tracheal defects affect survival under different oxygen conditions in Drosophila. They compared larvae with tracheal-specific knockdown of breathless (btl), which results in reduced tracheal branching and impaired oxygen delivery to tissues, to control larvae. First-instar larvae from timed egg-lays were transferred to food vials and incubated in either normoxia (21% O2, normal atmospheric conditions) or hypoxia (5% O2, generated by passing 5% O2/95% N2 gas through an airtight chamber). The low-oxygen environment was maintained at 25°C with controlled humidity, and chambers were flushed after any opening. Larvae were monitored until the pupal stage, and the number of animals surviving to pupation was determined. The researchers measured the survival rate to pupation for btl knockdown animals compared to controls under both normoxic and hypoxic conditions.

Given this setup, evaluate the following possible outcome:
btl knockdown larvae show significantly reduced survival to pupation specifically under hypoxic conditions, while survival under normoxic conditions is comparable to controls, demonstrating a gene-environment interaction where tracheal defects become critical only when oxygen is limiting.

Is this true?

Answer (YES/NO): YES